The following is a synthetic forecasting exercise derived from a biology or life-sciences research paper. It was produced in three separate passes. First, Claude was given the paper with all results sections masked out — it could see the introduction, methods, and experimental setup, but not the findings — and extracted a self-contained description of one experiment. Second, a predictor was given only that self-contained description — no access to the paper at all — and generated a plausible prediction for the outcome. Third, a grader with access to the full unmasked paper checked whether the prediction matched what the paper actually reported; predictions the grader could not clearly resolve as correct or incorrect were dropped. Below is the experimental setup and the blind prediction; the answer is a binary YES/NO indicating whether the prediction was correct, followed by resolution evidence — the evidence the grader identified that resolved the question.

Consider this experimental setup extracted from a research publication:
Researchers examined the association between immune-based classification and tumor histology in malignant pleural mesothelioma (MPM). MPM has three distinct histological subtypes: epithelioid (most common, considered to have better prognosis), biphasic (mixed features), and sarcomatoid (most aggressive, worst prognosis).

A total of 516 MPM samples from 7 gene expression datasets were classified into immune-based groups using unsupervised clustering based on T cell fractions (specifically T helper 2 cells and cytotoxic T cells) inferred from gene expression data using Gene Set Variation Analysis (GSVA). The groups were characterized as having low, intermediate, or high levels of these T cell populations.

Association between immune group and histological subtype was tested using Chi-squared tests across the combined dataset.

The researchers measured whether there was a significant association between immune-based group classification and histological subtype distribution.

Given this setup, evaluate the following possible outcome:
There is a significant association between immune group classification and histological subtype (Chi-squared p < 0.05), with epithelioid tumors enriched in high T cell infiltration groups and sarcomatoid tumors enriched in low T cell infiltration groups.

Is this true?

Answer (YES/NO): NO